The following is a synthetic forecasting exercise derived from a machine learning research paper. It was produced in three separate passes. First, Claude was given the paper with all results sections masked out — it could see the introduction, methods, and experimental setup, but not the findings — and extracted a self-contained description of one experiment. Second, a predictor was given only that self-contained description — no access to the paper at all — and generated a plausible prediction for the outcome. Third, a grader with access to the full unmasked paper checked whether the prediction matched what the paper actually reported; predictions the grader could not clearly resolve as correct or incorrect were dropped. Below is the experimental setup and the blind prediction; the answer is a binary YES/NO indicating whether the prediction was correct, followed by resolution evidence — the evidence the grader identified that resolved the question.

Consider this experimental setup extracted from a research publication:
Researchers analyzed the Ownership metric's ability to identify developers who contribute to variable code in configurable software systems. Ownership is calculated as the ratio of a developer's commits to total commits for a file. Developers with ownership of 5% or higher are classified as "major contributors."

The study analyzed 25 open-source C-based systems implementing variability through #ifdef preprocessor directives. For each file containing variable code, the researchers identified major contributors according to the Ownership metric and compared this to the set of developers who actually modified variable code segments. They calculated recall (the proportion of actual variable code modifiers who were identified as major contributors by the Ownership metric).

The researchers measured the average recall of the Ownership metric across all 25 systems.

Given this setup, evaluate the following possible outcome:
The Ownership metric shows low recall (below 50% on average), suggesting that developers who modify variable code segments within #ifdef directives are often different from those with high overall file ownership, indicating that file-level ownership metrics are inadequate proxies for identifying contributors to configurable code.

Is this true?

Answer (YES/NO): NO